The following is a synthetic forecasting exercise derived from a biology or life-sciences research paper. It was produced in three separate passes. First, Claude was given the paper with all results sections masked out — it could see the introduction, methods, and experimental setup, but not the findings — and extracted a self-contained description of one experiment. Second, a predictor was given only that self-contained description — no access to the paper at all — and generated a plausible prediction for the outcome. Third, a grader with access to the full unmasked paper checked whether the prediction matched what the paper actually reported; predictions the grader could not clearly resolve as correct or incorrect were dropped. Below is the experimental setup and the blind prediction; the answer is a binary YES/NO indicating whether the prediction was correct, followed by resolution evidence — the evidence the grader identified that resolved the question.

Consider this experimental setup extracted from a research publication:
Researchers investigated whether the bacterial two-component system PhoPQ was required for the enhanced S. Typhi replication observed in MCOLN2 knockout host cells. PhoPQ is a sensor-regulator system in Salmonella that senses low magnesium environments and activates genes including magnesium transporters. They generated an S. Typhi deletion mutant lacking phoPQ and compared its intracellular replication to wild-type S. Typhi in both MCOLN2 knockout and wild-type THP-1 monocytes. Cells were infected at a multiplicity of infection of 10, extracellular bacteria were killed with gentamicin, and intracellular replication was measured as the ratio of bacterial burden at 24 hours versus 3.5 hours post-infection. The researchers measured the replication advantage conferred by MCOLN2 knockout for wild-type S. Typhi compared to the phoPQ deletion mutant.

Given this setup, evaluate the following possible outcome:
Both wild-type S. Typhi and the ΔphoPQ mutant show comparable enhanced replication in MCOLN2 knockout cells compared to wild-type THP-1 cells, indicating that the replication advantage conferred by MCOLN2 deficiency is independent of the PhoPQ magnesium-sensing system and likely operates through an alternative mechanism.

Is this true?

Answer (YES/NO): NO